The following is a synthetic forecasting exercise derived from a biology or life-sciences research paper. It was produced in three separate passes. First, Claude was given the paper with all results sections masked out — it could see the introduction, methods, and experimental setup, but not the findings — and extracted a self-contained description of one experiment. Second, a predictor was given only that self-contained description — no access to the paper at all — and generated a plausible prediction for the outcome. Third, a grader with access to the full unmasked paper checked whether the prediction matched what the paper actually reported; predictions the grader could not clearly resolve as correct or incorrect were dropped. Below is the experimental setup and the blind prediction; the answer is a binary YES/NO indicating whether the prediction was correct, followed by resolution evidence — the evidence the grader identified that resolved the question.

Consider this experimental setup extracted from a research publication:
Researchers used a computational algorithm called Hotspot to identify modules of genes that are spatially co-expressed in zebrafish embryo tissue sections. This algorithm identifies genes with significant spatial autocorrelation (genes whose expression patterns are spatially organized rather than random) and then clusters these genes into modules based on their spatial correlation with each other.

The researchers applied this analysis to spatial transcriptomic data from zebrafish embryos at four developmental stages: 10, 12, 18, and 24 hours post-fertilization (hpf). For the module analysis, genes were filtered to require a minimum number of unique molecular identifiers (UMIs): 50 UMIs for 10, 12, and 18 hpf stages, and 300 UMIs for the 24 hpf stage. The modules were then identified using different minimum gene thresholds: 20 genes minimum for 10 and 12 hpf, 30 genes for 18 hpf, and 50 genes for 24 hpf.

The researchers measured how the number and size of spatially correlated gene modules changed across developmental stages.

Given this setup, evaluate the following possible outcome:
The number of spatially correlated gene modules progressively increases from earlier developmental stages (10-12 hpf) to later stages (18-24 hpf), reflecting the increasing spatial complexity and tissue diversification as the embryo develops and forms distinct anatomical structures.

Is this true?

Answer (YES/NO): NO